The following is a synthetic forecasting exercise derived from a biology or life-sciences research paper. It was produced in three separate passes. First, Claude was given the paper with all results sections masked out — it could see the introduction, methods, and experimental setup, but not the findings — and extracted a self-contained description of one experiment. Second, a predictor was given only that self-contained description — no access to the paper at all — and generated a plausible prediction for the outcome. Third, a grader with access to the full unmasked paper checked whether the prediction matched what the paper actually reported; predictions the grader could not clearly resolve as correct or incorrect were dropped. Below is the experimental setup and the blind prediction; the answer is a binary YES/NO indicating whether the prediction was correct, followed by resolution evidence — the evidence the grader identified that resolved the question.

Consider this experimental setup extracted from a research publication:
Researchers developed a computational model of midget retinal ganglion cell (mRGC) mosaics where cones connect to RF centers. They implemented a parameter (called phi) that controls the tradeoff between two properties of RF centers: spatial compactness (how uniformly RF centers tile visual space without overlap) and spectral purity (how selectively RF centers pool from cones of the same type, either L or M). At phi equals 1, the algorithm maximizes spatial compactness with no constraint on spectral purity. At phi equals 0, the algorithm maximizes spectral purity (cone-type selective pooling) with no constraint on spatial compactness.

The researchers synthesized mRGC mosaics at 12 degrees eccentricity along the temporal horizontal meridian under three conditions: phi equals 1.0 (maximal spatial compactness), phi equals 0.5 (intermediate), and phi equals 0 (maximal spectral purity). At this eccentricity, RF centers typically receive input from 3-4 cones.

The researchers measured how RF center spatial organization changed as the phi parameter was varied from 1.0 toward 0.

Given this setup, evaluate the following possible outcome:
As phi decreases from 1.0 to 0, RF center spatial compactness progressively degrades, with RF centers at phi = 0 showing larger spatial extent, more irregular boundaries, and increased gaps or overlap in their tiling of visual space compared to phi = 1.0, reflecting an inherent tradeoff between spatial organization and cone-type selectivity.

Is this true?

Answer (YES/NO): YES